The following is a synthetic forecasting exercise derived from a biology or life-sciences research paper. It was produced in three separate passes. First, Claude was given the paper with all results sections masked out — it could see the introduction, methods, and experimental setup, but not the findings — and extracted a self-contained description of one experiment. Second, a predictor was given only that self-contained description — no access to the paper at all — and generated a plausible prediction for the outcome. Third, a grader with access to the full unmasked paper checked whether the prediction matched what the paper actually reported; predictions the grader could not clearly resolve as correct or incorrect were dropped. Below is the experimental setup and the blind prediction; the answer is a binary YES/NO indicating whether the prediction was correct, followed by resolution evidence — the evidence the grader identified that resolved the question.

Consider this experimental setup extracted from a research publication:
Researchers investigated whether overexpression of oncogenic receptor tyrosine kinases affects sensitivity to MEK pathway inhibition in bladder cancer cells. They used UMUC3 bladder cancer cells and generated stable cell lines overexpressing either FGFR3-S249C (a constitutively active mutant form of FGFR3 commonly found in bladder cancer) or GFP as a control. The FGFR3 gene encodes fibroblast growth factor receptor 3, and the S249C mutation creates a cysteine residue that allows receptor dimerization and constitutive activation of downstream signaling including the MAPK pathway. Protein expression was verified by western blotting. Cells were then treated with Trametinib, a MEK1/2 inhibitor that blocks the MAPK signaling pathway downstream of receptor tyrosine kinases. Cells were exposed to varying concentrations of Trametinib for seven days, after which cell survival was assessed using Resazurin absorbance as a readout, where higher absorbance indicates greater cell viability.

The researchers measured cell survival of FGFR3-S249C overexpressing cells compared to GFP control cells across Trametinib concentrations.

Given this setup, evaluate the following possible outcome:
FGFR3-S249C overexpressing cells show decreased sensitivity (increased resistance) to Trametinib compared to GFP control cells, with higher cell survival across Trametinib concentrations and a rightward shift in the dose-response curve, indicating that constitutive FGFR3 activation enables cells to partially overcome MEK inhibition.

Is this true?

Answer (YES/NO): NO